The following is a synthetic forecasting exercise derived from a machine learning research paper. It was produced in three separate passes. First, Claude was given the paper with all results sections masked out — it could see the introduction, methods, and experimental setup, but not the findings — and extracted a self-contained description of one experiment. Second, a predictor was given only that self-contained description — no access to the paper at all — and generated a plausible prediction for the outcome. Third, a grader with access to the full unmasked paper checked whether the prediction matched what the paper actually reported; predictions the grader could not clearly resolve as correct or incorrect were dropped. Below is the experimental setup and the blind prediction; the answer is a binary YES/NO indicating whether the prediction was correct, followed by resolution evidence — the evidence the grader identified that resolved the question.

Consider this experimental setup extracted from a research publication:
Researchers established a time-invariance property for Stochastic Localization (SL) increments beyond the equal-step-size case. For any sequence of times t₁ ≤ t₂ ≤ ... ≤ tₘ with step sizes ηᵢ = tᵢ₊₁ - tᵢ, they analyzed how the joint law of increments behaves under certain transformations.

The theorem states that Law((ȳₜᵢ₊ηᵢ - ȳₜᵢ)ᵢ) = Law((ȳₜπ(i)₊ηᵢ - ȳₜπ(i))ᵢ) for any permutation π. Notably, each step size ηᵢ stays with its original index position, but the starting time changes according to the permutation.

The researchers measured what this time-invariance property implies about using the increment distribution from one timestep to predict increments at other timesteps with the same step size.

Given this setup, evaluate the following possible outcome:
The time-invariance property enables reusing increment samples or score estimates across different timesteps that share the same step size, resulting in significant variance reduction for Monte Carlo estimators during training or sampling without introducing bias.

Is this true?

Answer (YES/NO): NO